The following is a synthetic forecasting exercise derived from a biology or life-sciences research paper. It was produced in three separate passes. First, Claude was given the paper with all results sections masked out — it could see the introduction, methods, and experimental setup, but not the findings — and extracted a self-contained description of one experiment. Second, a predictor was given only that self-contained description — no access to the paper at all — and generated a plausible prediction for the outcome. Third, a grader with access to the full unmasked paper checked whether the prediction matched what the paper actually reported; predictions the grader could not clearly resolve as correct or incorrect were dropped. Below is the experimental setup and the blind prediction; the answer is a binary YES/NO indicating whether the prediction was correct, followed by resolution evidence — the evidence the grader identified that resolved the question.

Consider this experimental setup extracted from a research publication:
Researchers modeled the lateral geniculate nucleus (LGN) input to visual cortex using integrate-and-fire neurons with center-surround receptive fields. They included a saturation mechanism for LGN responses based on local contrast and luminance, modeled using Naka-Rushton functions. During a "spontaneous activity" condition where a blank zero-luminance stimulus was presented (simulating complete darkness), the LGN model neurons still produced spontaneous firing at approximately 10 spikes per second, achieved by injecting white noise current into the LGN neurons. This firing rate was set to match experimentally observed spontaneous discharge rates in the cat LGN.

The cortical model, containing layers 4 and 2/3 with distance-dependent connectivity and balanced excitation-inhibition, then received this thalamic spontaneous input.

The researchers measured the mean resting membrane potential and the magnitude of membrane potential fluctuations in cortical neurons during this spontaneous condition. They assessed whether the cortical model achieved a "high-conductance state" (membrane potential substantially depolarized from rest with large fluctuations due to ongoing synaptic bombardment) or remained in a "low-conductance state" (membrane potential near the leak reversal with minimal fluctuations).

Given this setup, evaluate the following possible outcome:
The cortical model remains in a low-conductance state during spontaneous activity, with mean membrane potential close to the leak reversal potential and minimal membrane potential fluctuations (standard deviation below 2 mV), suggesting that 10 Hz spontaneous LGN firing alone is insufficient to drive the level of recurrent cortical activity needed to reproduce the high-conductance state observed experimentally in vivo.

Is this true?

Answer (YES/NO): NO